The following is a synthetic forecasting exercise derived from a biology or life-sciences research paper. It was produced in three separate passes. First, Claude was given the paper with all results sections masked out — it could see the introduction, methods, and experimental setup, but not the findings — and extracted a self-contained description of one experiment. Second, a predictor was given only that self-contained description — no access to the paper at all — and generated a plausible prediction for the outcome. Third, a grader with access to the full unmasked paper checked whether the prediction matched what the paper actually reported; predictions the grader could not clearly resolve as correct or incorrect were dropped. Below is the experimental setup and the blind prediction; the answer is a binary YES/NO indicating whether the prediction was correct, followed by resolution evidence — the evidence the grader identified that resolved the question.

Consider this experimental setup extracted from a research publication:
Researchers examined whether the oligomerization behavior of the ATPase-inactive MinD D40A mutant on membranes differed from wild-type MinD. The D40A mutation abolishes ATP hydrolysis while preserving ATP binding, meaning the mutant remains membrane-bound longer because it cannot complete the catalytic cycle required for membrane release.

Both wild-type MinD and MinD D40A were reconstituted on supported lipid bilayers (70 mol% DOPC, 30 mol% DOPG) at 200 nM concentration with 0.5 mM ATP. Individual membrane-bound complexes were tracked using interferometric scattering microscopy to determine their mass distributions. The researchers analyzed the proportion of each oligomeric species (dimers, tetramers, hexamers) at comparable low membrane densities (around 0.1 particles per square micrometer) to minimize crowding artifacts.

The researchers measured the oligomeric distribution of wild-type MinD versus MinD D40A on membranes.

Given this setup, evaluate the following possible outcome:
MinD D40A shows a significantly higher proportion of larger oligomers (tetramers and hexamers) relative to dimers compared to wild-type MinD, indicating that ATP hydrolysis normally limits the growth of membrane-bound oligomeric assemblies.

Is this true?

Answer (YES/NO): NO